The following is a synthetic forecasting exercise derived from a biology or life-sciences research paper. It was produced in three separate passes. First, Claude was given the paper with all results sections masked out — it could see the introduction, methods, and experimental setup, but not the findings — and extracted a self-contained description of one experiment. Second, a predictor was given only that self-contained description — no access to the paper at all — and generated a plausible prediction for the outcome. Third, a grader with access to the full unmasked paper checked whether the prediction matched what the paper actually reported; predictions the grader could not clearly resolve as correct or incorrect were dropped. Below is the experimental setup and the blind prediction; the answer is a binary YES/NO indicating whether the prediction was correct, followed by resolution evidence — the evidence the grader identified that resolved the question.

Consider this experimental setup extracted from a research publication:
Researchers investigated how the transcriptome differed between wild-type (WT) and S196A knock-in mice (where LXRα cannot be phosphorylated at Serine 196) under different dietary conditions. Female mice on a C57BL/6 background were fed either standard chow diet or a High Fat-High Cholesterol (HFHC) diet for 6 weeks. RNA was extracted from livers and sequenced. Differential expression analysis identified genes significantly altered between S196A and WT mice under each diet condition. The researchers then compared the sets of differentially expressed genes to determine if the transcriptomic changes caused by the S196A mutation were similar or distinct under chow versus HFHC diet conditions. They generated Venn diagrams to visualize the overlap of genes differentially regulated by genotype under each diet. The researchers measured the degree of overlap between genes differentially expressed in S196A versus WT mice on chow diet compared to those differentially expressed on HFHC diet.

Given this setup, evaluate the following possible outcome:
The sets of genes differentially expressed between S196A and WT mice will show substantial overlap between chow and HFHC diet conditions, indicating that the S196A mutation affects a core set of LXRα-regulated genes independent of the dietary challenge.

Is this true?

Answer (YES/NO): NO